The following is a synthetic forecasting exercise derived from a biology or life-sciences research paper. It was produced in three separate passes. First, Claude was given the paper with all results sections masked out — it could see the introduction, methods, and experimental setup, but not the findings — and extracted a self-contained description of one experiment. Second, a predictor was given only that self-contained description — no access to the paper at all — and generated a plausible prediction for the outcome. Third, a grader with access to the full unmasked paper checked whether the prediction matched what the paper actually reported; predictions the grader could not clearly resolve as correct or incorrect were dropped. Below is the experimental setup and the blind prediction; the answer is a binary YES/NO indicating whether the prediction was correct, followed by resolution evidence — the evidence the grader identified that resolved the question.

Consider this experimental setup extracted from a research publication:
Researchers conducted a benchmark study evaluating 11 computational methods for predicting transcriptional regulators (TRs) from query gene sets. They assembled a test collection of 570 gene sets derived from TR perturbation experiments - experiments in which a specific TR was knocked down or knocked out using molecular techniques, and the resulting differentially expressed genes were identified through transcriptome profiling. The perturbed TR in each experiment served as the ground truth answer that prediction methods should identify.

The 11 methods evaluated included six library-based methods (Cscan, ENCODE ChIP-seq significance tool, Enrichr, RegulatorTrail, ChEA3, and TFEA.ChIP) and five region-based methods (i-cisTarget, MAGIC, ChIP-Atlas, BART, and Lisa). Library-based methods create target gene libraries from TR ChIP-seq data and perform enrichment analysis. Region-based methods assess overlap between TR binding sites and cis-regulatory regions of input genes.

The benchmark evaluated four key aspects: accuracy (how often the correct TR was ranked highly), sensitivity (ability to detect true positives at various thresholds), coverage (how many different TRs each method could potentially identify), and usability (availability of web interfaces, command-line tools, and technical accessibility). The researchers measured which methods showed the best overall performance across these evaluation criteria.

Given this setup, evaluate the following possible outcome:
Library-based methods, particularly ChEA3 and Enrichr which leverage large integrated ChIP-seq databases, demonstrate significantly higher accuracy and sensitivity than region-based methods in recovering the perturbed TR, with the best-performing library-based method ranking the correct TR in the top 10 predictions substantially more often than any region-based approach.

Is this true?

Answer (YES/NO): NO